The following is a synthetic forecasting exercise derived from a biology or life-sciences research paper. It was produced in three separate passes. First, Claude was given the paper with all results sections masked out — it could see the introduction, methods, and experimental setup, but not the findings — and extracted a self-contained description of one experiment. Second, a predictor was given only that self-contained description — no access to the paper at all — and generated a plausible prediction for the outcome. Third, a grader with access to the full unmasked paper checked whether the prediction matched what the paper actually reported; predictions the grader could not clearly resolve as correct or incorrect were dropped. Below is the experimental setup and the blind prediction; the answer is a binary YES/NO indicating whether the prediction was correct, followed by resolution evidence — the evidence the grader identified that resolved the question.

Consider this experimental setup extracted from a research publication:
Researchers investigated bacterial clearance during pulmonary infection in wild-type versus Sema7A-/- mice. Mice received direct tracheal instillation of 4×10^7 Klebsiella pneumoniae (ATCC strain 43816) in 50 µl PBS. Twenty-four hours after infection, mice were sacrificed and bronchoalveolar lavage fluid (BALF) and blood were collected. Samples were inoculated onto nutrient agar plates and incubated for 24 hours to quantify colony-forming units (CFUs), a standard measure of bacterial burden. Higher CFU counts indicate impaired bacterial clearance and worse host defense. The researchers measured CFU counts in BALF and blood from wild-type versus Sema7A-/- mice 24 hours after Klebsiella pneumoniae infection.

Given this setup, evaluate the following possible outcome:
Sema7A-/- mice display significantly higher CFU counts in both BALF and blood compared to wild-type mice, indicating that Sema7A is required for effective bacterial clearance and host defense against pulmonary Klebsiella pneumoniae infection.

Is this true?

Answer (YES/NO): NO